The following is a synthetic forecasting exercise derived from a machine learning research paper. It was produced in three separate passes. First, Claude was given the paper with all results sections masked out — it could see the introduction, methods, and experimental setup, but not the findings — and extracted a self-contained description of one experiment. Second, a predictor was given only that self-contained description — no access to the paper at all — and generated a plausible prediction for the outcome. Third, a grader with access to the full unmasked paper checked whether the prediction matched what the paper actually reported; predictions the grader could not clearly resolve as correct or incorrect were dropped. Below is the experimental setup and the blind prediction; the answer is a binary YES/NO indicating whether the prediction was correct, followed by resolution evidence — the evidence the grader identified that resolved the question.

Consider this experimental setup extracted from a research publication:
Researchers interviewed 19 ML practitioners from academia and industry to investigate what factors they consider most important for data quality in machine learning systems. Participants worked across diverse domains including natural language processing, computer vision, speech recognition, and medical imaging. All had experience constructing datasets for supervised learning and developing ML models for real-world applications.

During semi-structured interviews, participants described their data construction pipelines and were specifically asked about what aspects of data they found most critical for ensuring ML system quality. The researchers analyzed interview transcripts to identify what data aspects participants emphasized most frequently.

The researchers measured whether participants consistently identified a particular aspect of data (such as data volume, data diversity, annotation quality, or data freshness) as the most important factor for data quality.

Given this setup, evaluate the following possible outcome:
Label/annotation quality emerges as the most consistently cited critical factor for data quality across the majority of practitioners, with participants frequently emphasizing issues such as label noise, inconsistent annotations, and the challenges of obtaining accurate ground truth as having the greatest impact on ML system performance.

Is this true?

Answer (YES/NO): YES